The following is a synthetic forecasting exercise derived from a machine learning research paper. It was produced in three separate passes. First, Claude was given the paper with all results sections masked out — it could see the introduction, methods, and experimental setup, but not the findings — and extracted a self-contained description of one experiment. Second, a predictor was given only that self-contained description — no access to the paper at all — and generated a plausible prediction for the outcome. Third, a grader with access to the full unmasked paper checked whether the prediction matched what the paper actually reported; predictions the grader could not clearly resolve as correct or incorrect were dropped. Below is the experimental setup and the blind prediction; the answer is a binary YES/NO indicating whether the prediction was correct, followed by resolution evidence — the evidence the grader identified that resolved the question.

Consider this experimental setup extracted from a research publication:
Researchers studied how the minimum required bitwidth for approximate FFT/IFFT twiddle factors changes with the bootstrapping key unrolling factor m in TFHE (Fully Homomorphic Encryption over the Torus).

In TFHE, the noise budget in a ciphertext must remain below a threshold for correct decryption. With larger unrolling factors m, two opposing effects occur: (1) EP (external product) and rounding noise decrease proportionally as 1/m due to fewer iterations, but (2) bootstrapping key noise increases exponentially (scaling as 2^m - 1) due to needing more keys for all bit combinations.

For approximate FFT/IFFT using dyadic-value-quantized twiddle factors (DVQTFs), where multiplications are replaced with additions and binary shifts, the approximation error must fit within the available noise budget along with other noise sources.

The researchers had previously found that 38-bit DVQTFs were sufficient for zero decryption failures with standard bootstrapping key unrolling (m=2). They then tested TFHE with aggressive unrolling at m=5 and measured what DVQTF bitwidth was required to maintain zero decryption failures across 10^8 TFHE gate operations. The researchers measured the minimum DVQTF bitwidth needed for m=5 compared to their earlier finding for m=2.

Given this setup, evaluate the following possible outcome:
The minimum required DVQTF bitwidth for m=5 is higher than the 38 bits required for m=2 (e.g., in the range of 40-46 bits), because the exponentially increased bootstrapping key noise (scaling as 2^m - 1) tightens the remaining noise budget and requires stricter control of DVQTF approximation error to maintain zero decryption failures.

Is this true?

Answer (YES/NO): NO